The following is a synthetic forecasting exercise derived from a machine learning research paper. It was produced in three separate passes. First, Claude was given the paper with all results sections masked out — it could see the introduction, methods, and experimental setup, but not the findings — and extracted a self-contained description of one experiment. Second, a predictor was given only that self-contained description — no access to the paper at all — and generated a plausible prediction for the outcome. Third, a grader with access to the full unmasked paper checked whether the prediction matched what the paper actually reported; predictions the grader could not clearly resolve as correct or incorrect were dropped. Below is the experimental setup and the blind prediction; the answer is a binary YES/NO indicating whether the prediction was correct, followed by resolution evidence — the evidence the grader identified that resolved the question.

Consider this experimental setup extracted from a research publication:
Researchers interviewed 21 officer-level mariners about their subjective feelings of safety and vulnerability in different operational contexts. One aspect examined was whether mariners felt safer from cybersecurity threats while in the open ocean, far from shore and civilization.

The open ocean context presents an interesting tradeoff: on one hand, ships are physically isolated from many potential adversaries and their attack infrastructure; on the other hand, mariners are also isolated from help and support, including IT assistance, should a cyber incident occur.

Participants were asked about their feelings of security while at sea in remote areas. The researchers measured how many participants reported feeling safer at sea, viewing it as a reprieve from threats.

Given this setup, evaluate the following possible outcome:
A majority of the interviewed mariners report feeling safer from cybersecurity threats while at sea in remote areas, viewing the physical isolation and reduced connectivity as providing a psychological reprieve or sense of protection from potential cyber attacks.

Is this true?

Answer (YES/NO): NO